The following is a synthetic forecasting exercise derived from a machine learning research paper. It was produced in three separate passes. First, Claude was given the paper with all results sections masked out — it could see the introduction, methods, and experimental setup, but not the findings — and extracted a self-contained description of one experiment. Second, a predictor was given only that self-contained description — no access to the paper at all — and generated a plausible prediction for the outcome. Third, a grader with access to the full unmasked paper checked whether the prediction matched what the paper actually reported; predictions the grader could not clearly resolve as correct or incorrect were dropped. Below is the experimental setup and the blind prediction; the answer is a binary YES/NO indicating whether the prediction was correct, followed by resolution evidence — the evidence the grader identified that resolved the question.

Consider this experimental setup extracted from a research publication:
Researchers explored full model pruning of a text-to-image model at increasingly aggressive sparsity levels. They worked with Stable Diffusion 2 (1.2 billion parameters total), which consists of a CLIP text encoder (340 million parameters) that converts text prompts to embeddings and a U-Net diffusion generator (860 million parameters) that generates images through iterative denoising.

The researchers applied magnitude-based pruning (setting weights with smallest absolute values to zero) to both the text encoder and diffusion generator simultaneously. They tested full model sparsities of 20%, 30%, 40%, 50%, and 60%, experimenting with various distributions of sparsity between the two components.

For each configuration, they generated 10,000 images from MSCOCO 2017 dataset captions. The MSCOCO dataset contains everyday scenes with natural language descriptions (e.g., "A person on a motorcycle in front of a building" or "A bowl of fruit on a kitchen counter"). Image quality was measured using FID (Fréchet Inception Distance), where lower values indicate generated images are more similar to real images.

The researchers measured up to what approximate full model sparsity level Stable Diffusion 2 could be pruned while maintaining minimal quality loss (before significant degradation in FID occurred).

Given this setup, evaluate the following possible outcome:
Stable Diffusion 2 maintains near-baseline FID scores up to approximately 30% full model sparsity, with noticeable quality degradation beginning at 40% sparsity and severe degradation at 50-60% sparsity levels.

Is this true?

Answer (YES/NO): NO